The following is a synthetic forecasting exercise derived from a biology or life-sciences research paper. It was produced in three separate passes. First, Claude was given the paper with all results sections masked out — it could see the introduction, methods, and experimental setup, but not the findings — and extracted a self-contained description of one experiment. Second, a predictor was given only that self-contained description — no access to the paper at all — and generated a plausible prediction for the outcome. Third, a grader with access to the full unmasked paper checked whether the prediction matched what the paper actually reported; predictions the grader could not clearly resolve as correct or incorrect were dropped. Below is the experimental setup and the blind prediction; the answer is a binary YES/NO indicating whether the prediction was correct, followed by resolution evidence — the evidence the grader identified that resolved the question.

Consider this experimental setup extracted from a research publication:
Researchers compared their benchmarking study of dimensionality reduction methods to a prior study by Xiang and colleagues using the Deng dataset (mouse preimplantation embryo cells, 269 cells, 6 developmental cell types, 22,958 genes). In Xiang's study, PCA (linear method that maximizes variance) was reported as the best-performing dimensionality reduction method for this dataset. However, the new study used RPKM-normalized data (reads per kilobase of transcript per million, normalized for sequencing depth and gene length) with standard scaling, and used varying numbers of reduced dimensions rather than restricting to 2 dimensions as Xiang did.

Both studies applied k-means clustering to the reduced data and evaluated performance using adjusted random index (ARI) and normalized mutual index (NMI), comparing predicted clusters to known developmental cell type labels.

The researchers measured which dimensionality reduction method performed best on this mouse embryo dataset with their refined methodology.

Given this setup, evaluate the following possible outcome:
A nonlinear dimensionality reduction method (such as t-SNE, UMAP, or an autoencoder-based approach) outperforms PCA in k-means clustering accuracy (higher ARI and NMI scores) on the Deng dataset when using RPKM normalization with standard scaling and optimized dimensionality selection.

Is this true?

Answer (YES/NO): YES